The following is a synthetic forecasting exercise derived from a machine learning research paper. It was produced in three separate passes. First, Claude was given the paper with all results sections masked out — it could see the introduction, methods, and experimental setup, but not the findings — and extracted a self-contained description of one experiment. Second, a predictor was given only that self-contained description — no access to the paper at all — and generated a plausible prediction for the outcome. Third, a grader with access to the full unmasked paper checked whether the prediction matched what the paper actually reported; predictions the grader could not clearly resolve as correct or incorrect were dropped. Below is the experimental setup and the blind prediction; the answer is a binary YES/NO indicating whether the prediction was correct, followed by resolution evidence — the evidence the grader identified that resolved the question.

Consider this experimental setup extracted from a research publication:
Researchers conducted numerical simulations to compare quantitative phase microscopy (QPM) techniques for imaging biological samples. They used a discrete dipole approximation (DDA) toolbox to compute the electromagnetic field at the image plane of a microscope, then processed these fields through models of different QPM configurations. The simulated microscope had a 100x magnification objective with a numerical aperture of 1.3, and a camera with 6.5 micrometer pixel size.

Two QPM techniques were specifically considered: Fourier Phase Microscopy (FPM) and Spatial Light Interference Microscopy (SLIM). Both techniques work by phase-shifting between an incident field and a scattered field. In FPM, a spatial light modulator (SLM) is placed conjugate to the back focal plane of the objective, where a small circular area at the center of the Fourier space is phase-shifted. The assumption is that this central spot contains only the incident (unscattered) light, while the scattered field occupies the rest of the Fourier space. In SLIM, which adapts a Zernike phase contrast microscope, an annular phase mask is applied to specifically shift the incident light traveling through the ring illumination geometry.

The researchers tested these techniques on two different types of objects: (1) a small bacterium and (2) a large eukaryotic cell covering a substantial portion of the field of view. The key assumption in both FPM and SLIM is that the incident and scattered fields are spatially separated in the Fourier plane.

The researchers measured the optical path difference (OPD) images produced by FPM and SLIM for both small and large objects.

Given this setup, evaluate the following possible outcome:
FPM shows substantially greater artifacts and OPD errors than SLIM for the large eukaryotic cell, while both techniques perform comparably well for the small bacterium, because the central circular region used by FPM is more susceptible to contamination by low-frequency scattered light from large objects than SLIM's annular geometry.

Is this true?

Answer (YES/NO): NO